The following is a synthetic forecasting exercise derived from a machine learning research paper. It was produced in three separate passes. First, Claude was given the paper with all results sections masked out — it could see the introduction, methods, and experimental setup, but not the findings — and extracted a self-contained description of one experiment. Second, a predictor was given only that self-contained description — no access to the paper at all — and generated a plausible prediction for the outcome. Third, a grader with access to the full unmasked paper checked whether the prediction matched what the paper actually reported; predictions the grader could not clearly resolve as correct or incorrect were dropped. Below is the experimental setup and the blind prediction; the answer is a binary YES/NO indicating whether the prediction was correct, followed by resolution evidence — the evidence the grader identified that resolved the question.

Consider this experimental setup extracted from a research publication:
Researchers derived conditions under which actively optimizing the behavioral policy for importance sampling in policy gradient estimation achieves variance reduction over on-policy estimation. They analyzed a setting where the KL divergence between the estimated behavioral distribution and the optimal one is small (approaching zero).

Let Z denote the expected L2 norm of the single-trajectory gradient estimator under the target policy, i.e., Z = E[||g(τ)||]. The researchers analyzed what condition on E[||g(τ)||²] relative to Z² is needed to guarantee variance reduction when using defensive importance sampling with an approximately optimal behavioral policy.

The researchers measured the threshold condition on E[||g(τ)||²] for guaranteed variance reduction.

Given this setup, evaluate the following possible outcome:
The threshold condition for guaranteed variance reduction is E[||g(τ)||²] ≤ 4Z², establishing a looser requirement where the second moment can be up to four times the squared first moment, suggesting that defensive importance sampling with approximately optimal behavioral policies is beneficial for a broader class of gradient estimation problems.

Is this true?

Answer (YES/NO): NO